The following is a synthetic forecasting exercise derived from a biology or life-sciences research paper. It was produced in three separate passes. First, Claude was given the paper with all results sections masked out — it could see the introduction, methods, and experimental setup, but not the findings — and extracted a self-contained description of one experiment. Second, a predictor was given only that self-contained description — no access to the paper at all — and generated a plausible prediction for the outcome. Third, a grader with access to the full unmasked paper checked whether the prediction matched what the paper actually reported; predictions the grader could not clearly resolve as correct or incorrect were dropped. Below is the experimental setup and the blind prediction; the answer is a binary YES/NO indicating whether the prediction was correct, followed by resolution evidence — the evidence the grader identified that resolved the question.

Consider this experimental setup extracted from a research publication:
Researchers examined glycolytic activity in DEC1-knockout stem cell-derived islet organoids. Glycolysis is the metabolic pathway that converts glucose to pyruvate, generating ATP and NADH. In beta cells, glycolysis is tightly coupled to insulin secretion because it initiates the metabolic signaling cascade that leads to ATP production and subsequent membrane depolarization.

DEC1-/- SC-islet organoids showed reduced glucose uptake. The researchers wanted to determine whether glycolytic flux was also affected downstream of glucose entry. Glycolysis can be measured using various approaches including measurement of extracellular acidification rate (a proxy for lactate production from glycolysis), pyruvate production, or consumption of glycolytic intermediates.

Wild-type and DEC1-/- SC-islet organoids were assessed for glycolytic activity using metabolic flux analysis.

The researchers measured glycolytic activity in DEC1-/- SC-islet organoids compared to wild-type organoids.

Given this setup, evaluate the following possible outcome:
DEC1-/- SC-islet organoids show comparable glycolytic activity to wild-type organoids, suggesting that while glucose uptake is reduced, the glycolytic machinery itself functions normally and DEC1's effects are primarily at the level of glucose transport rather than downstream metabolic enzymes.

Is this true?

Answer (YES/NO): NO